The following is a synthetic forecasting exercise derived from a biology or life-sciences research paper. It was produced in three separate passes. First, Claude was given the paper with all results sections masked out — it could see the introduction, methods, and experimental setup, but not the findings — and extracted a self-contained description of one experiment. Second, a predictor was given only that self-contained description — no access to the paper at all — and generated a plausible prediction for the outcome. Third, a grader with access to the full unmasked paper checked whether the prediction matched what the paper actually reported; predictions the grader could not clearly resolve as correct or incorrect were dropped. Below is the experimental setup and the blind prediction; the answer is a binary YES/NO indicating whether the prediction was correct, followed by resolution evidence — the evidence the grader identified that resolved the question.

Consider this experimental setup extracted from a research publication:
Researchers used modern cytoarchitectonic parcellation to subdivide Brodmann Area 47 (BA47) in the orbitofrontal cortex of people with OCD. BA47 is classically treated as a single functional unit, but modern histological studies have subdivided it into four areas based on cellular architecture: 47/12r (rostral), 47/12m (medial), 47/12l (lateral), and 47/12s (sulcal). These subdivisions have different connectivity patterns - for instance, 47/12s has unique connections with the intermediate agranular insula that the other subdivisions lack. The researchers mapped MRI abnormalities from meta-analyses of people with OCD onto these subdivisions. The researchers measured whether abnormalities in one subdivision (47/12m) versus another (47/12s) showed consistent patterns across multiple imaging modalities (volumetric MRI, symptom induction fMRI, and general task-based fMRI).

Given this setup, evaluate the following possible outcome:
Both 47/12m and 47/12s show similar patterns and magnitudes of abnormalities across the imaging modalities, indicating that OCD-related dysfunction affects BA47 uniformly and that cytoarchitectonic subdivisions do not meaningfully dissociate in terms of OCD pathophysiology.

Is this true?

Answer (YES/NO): NO